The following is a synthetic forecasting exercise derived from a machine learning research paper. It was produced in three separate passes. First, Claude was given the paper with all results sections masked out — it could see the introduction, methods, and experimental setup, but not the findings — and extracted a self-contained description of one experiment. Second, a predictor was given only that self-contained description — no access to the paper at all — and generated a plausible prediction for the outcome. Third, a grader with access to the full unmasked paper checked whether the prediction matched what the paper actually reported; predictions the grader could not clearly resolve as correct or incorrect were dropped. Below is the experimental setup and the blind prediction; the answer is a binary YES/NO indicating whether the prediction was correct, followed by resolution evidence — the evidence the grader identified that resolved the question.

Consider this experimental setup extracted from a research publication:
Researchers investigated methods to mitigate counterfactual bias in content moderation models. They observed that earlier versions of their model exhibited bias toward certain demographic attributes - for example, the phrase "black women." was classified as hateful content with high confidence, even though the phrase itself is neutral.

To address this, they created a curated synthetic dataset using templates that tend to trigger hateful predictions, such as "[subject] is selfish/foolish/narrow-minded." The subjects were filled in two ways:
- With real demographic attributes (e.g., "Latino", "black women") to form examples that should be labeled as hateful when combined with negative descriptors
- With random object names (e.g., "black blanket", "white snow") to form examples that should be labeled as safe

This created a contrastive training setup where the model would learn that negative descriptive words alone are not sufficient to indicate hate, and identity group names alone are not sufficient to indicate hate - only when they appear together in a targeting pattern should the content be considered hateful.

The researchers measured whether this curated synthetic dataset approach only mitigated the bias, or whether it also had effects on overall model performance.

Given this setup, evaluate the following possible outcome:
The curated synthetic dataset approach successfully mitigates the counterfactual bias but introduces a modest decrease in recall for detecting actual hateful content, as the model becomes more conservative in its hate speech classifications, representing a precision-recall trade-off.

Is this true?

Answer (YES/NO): NO